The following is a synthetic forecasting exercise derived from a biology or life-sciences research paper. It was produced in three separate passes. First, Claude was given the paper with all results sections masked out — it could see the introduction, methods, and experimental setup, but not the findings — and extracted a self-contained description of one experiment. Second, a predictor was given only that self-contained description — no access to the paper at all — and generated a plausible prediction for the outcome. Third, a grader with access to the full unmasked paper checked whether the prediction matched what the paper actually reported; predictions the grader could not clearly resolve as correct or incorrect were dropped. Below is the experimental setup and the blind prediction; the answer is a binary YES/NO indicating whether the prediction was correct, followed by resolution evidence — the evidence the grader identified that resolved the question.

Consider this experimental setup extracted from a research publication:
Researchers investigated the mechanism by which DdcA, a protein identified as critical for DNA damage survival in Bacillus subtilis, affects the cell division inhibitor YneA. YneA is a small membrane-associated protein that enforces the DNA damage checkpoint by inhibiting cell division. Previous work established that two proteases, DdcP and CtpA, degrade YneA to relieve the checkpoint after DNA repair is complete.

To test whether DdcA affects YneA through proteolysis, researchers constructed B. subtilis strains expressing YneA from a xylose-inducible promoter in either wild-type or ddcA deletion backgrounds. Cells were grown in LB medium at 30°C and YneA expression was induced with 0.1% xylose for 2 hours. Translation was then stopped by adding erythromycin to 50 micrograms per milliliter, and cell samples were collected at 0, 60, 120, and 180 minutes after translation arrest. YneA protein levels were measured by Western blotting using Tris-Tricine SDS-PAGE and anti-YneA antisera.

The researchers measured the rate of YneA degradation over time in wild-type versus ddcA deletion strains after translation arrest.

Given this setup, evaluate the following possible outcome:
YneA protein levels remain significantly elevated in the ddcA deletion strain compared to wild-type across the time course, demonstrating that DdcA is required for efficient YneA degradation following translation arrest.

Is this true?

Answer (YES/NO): NO